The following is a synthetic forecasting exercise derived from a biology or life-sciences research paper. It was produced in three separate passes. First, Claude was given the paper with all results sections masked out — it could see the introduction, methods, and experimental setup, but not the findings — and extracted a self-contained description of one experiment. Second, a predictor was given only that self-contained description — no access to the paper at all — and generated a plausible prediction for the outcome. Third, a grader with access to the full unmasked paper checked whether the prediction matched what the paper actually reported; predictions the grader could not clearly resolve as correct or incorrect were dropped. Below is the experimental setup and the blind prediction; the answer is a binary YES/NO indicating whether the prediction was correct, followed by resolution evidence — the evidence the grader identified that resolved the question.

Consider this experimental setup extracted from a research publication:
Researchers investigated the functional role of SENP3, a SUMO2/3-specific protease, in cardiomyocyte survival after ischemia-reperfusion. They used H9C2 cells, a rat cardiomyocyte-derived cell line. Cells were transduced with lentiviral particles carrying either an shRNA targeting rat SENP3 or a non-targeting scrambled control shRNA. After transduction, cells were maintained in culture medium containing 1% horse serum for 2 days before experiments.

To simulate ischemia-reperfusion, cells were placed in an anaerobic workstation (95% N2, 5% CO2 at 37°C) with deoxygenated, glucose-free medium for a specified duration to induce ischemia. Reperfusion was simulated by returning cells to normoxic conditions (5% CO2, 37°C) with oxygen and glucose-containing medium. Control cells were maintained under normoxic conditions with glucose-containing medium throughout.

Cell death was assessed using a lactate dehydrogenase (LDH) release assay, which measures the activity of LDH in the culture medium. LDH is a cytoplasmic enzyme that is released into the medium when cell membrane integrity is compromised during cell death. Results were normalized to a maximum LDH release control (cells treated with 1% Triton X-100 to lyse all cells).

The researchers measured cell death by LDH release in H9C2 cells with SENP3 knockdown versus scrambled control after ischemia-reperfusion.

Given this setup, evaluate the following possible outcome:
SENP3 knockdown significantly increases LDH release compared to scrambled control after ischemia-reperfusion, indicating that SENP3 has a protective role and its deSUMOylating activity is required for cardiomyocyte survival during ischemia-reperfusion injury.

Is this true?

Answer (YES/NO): YES